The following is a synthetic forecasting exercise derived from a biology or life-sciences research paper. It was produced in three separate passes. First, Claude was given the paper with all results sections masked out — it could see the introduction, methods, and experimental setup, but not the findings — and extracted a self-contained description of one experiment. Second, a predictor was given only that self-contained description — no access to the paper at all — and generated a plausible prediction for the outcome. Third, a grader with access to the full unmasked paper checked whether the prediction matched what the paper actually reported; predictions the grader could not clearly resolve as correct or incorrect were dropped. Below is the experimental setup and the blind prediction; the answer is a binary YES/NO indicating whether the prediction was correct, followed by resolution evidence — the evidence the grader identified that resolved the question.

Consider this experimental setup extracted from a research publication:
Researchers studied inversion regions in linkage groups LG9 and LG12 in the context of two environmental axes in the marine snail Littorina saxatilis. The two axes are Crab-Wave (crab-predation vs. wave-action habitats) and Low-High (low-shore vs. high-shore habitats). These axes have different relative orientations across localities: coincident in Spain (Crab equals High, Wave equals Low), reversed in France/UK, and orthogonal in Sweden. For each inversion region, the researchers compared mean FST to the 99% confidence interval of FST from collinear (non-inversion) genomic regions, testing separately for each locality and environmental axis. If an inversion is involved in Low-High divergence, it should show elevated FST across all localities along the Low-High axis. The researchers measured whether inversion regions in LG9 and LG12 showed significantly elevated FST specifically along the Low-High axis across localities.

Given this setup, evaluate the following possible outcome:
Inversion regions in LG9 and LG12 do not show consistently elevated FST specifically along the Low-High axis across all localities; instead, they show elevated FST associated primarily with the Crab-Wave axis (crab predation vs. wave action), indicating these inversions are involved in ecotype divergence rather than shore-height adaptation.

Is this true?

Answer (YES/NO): NO